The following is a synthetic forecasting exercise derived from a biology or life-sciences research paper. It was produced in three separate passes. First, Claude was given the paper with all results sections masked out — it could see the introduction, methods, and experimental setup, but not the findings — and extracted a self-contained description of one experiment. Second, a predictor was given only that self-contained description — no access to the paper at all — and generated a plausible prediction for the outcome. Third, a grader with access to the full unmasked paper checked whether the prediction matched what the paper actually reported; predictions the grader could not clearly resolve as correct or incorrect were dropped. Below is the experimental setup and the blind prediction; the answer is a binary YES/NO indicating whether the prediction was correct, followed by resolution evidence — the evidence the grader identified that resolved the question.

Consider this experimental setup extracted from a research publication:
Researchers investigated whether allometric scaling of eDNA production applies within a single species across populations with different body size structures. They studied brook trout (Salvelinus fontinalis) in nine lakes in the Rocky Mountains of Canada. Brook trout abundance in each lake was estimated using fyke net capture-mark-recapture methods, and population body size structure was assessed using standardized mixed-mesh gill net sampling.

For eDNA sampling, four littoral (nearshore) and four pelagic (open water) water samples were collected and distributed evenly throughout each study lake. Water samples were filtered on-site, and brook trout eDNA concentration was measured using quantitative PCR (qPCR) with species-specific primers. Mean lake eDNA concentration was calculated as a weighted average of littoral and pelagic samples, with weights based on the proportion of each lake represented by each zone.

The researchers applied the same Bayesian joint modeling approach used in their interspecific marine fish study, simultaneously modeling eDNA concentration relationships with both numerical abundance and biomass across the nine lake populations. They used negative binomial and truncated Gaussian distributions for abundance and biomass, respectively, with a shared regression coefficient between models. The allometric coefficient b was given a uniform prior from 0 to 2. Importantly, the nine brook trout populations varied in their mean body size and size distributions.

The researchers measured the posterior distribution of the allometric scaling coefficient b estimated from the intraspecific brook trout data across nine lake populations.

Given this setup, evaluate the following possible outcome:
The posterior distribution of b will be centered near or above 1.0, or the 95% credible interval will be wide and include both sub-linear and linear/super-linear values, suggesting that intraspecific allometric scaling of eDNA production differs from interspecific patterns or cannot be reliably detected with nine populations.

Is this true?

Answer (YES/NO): YES